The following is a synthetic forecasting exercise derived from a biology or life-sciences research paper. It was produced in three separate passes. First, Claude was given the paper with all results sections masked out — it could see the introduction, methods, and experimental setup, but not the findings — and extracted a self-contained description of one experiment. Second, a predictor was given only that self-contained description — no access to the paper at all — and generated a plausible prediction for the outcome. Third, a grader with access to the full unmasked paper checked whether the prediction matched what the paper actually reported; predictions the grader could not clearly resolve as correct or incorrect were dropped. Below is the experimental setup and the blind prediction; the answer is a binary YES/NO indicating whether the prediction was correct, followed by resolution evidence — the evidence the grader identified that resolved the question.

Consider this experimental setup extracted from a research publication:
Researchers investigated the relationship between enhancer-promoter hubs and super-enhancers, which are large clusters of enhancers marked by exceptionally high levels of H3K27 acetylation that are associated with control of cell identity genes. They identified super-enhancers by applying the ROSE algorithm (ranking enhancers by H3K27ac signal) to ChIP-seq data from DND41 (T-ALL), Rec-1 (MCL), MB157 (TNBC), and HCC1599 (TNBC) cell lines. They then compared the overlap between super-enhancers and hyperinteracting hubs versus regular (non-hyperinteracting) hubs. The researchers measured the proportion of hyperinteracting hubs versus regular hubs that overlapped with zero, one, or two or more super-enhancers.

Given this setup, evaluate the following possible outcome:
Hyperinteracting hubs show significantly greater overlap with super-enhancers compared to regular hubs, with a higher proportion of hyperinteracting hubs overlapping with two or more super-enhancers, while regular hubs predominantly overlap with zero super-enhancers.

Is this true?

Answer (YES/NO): YES